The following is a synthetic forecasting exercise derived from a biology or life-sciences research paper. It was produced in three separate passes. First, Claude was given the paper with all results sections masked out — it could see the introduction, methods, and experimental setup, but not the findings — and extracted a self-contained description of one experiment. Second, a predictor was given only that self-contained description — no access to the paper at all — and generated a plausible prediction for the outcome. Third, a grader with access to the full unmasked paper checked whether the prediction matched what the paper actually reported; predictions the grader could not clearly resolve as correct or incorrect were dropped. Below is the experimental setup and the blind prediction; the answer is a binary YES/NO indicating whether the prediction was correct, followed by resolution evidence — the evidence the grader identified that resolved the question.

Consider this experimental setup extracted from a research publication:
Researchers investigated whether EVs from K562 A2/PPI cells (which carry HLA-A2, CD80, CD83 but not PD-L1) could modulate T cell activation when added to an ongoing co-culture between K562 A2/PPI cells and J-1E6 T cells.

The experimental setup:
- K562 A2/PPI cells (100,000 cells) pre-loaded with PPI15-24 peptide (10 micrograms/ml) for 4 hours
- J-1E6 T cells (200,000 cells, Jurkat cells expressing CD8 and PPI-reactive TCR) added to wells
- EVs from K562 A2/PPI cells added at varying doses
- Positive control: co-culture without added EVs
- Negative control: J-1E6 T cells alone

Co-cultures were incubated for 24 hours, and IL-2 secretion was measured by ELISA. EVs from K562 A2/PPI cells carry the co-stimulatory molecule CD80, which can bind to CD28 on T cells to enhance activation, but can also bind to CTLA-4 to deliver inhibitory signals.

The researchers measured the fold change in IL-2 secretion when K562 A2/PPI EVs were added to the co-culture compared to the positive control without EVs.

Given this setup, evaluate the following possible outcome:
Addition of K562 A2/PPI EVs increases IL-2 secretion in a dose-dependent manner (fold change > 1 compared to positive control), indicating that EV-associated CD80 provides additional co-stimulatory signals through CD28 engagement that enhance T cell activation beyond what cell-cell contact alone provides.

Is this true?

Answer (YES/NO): YES